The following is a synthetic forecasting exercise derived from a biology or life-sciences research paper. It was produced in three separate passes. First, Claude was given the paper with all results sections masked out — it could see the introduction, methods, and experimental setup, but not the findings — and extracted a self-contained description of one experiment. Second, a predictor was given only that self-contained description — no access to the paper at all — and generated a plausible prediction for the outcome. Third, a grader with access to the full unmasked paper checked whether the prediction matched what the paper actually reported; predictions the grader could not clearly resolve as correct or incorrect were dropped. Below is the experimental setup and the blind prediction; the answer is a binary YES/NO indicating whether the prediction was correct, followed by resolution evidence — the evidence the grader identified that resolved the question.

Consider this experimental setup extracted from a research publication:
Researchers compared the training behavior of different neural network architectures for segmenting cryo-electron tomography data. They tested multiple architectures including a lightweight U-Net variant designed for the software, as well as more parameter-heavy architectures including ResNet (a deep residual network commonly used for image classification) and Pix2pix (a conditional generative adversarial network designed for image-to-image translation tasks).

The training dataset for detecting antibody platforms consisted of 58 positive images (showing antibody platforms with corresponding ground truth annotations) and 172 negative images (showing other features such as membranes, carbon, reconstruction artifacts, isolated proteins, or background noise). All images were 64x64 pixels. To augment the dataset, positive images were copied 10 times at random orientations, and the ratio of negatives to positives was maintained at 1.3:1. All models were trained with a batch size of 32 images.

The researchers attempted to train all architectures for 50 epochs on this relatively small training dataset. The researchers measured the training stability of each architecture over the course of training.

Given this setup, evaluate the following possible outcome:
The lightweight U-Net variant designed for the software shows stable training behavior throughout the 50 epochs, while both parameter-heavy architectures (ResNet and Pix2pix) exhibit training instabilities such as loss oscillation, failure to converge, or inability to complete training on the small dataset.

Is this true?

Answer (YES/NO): YES